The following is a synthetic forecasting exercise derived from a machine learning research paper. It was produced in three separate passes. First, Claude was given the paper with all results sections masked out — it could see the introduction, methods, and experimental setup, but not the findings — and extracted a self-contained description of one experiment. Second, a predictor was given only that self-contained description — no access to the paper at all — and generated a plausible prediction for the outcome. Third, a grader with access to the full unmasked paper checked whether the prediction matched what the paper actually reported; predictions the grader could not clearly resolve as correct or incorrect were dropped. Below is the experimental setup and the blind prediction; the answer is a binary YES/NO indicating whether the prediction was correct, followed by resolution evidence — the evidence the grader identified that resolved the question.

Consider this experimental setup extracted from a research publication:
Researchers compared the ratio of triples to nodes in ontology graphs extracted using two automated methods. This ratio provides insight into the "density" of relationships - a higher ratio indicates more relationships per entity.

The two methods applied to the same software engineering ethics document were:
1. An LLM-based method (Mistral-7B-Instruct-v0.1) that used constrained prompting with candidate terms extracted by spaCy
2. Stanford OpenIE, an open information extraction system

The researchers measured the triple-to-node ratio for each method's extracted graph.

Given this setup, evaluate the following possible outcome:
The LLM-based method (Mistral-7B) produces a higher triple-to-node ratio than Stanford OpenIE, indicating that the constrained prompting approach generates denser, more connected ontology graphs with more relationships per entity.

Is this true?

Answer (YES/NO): NO